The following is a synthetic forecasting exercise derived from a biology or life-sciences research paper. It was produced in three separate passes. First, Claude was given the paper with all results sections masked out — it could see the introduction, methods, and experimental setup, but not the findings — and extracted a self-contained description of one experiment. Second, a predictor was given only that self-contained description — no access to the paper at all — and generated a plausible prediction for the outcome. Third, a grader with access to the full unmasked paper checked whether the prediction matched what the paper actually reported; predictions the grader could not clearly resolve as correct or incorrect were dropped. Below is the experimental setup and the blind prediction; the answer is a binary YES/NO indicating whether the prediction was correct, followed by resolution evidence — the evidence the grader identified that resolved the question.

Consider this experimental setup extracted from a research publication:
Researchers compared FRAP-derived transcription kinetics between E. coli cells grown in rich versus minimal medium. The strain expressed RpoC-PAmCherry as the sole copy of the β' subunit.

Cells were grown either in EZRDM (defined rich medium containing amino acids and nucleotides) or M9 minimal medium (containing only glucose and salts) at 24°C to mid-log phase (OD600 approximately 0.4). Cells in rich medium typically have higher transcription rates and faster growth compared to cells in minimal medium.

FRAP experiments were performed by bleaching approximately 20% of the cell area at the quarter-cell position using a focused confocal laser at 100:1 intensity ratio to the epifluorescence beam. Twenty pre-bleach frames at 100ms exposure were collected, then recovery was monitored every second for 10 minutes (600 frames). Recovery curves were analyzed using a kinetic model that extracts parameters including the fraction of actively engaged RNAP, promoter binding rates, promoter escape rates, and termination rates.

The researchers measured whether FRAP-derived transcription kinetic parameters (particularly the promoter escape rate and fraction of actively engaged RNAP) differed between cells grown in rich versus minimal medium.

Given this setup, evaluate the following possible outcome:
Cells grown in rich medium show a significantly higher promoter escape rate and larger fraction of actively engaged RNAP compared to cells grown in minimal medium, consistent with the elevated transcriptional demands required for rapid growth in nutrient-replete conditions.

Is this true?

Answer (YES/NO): NO